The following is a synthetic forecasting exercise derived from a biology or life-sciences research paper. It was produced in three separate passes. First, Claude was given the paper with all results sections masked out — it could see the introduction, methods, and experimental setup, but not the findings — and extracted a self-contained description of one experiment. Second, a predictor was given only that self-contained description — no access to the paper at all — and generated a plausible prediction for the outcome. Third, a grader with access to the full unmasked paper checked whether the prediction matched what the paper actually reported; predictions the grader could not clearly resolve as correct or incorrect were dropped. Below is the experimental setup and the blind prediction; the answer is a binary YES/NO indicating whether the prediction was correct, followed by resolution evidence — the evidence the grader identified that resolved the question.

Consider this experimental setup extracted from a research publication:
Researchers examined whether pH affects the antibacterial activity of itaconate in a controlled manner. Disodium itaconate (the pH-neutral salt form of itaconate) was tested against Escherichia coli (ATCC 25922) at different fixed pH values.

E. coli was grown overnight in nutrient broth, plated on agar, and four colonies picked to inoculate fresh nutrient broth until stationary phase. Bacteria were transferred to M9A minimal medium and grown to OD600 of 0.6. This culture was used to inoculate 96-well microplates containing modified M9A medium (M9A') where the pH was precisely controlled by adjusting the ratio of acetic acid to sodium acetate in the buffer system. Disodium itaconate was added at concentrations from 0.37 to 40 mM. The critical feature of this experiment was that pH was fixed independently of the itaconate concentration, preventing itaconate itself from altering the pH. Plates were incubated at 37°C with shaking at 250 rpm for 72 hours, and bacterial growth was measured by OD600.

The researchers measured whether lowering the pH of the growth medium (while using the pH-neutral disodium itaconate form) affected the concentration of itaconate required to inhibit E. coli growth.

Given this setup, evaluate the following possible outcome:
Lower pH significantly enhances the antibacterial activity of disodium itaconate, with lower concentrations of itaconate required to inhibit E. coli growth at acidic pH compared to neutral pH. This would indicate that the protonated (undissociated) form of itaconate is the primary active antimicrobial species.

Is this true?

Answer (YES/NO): NO